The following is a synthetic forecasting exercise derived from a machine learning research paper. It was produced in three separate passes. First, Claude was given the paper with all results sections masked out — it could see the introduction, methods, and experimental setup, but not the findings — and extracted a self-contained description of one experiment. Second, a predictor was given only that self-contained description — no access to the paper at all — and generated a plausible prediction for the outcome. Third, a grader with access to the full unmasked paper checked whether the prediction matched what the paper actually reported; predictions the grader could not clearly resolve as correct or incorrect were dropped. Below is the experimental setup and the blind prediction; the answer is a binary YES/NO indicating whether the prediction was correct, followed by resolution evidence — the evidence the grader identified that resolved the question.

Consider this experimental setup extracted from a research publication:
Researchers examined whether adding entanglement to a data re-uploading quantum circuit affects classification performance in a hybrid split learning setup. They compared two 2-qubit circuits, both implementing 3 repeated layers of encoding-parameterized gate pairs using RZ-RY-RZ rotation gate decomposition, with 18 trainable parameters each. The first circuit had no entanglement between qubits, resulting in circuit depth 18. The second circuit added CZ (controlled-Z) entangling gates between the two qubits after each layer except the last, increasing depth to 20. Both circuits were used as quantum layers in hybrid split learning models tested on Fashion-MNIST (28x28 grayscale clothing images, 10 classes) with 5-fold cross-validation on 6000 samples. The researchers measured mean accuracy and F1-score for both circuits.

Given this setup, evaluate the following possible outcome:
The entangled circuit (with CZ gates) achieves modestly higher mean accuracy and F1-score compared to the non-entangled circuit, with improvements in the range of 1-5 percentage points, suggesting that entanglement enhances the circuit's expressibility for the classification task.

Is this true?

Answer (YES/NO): NO